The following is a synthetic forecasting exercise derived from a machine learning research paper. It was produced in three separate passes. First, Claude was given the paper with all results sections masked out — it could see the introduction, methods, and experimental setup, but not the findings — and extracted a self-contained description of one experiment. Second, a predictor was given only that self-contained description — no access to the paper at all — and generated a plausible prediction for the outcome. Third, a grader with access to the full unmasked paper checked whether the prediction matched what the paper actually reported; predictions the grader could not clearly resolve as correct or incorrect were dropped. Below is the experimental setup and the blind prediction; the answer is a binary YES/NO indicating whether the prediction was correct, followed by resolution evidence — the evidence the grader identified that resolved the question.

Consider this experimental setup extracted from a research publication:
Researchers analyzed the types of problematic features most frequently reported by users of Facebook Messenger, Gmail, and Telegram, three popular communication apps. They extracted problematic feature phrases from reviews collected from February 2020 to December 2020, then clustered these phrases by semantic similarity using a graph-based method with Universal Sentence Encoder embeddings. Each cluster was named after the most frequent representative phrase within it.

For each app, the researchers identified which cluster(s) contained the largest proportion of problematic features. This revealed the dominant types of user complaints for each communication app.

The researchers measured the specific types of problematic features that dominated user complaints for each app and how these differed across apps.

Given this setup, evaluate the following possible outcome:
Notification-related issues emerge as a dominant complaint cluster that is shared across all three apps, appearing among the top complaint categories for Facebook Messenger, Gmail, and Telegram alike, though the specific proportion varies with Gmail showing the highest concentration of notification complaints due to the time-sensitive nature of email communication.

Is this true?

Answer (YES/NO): NO